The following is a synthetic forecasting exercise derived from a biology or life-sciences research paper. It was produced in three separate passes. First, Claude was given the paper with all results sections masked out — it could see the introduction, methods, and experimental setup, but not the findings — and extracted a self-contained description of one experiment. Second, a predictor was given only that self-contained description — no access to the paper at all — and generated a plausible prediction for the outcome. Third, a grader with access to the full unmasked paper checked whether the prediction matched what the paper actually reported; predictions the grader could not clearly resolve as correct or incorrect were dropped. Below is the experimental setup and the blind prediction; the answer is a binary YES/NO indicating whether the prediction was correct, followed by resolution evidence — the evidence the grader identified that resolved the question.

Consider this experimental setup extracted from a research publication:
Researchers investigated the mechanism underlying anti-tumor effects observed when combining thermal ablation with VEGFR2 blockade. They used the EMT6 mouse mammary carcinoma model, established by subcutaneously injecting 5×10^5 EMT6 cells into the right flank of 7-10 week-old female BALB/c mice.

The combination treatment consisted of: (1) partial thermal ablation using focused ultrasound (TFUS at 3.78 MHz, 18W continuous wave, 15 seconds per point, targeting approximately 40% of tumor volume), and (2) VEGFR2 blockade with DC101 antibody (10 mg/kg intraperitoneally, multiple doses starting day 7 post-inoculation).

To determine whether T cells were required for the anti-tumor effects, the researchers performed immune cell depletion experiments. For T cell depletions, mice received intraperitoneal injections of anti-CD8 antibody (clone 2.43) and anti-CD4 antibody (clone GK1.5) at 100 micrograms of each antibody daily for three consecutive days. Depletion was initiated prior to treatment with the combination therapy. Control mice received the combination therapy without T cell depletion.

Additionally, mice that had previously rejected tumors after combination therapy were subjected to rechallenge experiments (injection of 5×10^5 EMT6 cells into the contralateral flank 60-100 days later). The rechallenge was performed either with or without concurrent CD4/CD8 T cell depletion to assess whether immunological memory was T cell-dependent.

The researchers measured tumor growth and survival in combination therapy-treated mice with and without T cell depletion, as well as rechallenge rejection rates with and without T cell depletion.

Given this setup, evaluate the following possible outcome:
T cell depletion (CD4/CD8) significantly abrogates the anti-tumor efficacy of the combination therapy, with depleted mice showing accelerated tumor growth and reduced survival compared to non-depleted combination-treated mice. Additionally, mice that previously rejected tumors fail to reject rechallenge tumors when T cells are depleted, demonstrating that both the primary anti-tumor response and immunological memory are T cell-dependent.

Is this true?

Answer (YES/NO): YES